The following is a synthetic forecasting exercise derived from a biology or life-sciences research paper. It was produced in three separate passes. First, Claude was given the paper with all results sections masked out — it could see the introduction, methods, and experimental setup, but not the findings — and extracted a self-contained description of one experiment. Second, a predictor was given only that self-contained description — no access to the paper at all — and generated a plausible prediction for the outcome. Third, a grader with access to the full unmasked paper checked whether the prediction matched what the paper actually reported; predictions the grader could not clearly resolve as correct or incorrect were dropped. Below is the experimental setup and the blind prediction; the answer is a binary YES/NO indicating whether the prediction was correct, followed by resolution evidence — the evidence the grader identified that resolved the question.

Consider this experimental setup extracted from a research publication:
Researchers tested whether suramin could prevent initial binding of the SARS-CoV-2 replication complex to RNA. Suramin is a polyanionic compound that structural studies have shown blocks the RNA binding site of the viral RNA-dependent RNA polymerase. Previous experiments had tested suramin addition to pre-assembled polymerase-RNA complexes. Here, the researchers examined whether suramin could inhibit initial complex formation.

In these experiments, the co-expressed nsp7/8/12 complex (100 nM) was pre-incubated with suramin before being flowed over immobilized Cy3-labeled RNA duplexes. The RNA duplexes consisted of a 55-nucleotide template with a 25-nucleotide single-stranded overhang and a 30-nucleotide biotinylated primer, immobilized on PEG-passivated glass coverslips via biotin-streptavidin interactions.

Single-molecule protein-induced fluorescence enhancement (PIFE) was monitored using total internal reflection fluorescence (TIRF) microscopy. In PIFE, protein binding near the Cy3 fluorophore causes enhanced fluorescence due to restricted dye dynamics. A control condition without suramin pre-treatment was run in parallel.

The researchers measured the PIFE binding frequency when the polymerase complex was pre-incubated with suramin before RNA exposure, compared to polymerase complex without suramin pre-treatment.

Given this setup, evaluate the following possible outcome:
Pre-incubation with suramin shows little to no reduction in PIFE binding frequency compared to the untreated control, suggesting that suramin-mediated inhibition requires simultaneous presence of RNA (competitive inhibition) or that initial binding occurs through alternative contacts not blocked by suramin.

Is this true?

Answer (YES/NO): NO